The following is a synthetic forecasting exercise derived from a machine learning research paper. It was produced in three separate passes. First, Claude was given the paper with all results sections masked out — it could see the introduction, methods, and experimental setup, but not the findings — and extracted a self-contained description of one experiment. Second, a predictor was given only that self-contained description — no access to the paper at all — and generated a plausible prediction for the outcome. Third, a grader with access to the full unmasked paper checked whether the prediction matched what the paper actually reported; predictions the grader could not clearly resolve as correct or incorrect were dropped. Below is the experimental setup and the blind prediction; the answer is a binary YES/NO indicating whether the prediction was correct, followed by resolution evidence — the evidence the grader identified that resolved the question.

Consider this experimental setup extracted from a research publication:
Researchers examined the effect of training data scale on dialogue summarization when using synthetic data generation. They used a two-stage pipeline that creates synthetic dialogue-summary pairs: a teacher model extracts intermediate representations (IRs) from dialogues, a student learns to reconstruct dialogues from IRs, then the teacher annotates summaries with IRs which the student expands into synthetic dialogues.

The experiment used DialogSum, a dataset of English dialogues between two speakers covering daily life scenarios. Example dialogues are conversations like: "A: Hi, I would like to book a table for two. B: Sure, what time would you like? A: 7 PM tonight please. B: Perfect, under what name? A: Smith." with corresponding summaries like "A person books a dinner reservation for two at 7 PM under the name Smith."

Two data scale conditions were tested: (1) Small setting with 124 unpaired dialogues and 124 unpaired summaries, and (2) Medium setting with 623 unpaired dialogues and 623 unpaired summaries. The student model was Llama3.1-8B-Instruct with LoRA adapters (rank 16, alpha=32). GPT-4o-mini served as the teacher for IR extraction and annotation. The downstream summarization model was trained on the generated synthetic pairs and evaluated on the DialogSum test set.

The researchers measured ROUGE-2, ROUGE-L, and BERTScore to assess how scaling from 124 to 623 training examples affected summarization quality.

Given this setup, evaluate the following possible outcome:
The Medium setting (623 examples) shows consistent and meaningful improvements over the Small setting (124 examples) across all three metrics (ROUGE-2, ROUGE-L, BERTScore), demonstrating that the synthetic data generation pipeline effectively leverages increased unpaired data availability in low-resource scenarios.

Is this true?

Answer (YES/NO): YES